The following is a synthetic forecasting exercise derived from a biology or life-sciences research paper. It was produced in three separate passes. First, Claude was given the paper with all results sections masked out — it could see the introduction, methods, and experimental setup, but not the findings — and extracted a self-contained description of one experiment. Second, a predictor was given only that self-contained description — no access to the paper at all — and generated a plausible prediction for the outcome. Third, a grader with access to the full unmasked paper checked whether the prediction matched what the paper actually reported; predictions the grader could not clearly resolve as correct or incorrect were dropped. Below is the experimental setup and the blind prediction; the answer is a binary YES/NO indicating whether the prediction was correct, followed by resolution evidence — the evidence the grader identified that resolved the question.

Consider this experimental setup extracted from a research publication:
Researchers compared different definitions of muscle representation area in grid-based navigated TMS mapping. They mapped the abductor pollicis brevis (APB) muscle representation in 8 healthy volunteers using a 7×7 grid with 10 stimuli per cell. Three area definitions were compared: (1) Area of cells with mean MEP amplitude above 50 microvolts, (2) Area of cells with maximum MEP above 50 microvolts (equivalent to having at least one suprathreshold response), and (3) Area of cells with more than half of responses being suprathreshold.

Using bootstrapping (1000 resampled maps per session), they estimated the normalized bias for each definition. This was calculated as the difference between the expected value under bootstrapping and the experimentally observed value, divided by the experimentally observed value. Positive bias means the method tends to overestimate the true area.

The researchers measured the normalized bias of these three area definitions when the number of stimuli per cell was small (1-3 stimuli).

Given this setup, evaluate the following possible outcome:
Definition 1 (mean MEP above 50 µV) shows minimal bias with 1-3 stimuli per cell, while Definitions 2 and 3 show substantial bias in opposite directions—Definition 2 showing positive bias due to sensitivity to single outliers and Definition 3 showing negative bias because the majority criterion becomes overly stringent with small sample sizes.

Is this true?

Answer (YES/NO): NO